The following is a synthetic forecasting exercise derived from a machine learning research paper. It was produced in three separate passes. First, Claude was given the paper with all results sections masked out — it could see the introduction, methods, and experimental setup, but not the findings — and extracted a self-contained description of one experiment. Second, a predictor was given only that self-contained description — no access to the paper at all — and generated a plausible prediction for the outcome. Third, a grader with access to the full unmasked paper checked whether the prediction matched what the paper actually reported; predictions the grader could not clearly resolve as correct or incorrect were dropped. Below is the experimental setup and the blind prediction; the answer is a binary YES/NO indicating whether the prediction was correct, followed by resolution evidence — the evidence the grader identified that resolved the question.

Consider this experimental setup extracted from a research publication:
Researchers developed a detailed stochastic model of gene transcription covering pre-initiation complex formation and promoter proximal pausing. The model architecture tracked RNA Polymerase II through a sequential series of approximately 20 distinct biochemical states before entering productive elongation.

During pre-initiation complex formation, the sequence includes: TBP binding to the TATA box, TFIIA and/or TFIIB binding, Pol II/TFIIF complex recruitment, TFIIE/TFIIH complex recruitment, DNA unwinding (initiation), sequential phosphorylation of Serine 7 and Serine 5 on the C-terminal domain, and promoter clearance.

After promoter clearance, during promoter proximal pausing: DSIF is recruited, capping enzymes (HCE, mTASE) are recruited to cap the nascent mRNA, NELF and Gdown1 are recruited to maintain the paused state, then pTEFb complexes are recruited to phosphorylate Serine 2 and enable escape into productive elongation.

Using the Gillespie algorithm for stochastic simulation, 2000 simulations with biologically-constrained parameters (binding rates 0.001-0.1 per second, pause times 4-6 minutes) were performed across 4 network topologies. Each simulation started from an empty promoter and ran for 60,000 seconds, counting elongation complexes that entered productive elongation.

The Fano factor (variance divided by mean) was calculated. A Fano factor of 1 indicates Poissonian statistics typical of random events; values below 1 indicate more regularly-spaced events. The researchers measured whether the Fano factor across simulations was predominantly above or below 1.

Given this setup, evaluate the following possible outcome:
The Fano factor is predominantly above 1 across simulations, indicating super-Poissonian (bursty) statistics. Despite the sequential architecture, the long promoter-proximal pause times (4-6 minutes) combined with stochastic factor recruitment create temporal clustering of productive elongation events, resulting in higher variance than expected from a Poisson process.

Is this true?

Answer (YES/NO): NO